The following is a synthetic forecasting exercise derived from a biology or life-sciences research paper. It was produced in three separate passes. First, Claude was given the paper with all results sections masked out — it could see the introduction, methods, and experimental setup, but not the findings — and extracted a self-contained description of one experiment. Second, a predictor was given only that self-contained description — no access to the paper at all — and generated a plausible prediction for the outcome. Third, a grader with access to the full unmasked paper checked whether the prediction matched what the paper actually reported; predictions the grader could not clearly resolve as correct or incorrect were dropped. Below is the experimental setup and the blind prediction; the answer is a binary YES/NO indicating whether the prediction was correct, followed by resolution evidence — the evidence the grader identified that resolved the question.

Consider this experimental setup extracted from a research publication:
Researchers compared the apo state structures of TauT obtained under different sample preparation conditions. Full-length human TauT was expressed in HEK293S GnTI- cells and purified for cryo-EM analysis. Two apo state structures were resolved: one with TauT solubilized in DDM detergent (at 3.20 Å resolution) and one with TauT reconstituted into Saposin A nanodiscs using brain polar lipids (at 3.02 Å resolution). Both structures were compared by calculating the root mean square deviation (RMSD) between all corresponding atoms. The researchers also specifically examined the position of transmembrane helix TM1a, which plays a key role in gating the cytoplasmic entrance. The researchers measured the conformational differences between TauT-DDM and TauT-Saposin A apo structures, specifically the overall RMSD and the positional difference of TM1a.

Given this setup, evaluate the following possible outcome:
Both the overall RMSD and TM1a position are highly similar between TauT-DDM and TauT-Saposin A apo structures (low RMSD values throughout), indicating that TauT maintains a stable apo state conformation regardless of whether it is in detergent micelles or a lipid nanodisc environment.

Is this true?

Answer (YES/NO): NO